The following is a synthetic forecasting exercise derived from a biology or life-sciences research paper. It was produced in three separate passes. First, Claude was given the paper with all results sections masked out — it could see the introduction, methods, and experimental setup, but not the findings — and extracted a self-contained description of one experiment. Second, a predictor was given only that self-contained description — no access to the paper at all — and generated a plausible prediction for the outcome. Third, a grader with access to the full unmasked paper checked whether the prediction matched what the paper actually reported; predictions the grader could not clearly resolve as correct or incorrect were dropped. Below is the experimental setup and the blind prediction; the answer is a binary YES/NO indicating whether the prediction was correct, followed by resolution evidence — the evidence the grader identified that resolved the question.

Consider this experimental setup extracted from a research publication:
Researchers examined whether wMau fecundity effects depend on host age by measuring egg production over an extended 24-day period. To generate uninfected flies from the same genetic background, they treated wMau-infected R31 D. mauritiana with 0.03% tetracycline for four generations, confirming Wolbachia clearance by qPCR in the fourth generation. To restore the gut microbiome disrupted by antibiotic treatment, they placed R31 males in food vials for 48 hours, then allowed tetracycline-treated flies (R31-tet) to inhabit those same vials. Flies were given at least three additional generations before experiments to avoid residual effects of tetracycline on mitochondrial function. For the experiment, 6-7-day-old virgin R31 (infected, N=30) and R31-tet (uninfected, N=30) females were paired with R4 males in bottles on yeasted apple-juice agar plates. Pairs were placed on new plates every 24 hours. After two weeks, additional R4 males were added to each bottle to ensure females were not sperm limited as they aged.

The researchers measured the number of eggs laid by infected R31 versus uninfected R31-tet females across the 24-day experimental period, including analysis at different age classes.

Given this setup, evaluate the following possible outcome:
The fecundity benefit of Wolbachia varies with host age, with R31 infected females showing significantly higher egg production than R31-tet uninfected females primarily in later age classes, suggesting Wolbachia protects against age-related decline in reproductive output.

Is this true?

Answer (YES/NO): NO